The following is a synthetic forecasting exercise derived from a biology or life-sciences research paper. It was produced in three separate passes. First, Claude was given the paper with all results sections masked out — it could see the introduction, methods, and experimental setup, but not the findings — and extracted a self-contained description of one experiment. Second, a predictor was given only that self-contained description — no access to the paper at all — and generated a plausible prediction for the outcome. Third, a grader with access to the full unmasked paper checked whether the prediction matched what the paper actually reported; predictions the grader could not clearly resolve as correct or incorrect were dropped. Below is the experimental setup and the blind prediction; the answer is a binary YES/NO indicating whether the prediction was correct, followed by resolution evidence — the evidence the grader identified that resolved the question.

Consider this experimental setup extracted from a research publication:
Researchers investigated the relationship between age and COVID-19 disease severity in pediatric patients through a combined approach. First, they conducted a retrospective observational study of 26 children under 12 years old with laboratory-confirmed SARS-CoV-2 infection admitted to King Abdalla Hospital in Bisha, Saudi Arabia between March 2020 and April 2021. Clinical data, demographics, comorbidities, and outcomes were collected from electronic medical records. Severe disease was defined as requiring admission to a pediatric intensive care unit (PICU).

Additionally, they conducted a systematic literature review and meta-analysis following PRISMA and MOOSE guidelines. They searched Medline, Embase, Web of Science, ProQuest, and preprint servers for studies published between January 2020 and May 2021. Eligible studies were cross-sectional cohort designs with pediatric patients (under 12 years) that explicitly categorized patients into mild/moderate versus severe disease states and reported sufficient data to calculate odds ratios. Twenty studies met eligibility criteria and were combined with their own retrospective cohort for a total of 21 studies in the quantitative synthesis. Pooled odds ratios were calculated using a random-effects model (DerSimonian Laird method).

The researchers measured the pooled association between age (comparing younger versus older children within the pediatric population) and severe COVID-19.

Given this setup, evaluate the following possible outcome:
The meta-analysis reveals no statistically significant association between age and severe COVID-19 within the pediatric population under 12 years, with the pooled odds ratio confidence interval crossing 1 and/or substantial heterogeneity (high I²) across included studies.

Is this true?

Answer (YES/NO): NO